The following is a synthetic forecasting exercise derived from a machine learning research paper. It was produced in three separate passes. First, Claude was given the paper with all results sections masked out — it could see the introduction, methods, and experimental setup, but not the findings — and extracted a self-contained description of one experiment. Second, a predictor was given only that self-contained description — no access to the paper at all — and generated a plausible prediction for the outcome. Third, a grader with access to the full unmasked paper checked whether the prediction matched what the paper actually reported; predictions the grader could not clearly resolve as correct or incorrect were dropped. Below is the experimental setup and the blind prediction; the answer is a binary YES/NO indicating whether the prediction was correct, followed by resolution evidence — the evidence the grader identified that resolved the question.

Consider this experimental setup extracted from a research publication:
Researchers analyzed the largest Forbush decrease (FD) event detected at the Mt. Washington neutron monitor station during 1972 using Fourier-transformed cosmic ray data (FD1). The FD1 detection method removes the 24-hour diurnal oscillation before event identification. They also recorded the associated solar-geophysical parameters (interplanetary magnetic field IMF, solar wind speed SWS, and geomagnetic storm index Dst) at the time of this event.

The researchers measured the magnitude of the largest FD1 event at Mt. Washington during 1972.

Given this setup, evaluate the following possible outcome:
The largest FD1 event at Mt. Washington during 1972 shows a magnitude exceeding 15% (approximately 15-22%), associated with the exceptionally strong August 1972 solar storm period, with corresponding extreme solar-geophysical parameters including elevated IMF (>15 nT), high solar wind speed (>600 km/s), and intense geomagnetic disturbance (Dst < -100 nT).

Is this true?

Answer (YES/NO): NO